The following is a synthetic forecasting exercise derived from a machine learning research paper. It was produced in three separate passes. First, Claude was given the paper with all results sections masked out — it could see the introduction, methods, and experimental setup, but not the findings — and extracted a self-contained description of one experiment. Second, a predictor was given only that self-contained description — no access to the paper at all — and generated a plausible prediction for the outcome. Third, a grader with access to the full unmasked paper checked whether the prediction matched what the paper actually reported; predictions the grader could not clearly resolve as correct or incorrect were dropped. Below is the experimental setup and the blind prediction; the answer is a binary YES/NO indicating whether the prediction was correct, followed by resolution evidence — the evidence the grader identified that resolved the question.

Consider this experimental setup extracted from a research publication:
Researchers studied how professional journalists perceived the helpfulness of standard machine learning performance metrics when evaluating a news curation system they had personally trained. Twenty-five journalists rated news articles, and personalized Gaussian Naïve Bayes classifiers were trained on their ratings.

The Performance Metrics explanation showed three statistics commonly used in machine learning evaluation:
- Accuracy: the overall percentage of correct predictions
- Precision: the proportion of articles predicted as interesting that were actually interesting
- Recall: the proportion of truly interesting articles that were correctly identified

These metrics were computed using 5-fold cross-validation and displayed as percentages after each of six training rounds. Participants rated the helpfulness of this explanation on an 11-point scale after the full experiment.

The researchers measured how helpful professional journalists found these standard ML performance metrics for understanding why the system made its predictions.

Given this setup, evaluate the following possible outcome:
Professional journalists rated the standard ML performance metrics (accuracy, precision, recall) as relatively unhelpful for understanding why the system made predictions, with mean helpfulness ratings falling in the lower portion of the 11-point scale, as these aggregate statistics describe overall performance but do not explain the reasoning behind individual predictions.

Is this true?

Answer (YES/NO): YES